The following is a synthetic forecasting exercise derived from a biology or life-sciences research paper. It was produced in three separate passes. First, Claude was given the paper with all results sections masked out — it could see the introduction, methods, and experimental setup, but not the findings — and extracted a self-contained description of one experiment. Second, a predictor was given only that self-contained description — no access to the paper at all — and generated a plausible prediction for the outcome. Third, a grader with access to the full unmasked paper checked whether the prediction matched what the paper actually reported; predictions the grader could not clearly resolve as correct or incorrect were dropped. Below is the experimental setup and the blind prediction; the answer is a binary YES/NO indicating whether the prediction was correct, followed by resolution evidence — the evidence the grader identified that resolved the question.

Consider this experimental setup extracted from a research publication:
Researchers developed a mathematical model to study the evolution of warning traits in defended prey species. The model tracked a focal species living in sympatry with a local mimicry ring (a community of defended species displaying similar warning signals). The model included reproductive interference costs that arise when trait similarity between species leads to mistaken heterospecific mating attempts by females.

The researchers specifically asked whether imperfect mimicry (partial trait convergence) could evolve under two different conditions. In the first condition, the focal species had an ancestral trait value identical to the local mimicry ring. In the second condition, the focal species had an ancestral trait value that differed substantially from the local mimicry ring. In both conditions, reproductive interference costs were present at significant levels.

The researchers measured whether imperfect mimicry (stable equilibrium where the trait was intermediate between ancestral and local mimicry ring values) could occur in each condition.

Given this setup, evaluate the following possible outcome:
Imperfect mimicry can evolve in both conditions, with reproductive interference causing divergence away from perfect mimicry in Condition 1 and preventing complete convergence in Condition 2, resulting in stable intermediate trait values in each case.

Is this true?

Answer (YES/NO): NO